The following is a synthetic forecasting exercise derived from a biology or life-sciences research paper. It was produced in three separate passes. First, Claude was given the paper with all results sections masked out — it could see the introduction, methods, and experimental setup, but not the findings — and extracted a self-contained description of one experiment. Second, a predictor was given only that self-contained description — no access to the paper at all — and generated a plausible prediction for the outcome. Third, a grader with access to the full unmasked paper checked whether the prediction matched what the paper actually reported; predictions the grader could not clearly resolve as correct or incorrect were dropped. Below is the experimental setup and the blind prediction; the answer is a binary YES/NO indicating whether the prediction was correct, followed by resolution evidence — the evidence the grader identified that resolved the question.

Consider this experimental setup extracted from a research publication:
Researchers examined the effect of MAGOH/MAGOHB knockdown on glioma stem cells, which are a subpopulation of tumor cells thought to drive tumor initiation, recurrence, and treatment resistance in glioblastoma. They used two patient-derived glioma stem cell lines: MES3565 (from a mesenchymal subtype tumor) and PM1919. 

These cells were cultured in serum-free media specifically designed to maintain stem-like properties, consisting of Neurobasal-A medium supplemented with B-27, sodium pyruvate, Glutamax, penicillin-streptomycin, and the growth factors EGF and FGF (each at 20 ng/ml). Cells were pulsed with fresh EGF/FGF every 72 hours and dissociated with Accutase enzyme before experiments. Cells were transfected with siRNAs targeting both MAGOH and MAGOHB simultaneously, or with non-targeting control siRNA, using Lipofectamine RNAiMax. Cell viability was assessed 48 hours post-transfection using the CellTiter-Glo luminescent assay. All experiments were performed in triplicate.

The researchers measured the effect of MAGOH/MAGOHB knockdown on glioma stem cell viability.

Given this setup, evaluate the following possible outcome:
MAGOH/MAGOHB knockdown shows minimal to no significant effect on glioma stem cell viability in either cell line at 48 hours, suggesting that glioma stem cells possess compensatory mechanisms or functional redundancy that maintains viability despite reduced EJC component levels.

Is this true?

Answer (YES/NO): NO